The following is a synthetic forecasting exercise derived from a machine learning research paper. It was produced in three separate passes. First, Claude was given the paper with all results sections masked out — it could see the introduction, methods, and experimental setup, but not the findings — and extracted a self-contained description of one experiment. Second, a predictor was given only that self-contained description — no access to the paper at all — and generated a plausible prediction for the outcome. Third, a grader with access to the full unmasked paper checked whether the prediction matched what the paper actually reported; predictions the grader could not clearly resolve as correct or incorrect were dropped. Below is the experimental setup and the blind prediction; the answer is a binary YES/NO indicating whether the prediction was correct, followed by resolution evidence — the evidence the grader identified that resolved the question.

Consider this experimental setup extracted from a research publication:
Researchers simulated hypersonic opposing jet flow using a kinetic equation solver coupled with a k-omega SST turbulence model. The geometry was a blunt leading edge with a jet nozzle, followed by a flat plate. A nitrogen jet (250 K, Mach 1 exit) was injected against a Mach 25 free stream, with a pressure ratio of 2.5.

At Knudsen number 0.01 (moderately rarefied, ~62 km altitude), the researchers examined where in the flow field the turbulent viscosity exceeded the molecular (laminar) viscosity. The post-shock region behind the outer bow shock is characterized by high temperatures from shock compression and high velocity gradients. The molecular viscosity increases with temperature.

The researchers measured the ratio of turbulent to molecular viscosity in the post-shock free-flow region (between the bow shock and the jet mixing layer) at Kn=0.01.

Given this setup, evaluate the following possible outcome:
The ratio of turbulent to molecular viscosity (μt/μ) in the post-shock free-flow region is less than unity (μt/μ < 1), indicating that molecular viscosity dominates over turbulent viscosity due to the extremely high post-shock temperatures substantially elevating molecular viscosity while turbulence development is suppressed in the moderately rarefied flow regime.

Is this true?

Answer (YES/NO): NO